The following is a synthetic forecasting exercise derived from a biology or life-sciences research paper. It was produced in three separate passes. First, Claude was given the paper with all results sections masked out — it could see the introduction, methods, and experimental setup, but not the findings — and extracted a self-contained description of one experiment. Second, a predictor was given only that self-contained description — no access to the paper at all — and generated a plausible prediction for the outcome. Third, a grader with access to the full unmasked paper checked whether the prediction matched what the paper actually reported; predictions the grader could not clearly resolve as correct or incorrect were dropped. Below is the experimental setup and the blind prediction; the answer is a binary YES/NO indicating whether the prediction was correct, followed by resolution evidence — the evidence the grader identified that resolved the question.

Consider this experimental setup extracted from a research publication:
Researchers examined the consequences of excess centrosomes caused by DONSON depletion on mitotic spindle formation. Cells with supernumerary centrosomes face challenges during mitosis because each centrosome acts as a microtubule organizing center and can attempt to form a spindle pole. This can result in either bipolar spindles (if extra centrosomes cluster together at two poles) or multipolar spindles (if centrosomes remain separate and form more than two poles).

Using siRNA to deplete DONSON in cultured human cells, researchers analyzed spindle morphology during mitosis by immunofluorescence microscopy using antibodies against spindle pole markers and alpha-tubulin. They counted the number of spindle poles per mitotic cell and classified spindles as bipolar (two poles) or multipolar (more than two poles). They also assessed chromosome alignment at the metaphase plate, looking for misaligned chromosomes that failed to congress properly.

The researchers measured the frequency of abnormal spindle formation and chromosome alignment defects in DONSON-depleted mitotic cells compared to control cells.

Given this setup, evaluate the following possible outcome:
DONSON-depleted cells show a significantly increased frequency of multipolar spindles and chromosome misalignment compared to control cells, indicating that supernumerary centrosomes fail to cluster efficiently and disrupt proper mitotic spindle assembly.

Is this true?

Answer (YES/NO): YES